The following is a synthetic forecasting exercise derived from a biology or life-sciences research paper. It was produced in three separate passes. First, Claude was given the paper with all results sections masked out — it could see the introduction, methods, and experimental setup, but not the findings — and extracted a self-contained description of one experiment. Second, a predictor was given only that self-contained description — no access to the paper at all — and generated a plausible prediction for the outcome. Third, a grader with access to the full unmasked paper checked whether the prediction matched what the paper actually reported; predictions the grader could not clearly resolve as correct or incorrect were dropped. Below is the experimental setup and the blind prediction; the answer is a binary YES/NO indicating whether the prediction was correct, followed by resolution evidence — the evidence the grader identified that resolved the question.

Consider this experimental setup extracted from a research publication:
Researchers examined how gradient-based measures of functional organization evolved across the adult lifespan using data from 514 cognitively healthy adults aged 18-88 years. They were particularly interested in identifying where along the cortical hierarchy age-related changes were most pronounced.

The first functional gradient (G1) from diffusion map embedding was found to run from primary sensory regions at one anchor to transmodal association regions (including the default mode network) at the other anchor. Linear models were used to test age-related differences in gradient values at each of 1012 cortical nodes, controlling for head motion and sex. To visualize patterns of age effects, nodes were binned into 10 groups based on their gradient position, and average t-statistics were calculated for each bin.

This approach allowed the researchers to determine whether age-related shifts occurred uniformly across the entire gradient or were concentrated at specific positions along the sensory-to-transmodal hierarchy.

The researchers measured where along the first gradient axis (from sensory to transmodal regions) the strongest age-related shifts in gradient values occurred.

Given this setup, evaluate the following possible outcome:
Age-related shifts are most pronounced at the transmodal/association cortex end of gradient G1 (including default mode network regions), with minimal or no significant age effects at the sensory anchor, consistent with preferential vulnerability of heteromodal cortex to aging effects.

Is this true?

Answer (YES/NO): NO